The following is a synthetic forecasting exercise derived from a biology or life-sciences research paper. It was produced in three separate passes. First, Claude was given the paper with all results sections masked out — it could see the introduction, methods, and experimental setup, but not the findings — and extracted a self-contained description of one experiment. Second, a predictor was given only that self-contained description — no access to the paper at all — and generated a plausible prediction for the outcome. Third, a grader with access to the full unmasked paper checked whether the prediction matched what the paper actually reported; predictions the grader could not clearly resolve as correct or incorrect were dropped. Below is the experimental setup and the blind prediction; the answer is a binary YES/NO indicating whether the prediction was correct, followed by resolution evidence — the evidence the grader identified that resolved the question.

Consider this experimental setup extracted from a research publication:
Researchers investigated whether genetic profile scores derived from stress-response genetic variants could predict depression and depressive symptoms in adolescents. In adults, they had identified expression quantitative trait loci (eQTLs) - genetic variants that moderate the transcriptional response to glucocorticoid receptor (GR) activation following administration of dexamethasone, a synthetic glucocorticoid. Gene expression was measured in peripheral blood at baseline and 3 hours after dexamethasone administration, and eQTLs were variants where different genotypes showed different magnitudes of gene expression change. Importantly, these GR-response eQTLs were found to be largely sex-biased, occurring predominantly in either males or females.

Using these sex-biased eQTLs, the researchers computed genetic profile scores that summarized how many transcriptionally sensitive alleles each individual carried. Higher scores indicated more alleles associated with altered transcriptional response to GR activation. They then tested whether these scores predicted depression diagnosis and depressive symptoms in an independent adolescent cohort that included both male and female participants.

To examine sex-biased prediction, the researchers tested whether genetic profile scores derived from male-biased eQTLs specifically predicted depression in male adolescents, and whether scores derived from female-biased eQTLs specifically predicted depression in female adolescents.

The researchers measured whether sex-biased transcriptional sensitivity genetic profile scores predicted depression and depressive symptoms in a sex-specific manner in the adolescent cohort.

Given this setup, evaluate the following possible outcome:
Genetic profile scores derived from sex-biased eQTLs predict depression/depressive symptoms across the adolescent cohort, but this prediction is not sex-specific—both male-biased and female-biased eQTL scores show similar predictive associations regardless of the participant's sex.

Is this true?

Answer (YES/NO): NO